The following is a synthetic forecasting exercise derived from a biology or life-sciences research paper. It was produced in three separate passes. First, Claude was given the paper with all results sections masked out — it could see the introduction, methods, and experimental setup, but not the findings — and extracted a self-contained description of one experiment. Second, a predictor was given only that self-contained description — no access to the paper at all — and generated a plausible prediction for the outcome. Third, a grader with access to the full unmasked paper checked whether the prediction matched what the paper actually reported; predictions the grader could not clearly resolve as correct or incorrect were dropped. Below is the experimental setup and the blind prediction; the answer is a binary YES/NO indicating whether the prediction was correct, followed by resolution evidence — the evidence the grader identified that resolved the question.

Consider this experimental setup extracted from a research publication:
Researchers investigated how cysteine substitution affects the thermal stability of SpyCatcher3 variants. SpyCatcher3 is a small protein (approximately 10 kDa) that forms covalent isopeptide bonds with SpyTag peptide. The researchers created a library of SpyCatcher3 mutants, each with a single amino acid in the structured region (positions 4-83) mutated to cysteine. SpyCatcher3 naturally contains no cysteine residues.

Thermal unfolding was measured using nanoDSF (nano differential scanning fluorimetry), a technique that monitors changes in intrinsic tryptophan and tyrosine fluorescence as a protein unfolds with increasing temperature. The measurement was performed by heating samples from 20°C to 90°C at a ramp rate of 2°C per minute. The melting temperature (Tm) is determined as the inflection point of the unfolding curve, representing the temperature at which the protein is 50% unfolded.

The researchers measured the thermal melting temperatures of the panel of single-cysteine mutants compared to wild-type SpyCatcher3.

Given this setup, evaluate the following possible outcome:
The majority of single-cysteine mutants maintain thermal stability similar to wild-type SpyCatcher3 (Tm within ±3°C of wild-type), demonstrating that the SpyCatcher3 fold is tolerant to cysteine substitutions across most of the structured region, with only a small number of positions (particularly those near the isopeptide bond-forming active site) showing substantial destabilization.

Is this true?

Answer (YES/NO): NO